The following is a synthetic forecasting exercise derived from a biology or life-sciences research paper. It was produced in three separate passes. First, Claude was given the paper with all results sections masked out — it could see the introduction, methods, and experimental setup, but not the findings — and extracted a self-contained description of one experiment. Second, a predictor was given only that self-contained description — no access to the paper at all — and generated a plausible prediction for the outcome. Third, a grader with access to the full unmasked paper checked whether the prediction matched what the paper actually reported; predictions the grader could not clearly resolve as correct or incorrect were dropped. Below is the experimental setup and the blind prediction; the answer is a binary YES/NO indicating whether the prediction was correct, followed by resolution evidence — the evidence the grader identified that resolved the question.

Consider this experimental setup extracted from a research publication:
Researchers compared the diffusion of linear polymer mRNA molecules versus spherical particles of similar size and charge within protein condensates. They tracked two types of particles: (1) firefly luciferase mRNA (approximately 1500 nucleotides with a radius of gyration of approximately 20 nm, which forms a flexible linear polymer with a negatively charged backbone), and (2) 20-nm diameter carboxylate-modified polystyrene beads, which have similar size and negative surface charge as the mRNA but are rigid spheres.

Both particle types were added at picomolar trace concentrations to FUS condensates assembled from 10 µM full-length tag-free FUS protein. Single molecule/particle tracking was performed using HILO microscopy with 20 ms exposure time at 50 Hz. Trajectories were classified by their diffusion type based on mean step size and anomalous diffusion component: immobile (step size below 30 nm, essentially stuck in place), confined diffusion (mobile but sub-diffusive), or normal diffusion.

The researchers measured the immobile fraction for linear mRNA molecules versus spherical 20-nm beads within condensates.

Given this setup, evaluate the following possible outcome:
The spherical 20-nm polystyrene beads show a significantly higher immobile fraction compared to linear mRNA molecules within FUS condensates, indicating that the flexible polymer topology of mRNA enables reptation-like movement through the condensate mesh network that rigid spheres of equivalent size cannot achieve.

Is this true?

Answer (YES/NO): YES